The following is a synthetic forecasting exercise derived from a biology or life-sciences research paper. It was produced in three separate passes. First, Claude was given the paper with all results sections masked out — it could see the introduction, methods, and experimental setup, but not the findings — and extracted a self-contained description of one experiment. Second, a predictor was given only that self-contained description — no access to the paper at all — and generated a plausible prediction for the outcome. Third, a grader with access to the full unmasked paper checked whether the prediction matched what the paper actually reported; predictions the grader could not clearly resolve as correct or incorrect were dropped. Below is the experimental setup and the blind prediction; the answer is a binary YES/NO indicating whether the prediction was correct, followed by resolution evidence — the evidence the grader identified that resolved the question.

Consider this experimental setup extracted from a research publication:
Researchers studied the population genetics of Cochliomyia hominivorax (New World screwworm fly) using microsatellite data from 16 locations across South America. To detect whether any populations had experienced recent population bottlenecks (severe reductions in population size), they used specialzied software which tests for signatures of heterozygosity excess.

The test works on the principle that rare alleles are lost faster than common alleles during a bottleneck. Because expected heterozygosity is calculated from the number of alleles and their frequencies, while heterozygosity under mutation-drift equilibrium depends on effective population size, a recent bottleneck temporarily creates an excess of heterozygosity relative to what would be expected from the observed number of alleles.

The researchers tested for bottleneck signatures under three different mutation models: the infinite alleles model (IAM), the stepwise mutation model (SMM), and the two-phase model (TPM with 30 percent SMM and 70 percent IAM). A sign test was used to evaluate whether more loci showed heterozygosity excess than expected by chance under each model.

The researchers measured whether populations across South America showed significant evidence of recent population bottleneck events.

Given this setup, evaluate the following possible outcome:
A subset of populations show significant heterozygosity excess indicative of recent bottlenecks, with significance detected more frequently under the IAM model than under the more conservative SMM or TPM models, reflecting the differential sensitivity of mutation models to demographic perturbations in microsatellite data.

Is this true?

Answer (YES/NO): YES